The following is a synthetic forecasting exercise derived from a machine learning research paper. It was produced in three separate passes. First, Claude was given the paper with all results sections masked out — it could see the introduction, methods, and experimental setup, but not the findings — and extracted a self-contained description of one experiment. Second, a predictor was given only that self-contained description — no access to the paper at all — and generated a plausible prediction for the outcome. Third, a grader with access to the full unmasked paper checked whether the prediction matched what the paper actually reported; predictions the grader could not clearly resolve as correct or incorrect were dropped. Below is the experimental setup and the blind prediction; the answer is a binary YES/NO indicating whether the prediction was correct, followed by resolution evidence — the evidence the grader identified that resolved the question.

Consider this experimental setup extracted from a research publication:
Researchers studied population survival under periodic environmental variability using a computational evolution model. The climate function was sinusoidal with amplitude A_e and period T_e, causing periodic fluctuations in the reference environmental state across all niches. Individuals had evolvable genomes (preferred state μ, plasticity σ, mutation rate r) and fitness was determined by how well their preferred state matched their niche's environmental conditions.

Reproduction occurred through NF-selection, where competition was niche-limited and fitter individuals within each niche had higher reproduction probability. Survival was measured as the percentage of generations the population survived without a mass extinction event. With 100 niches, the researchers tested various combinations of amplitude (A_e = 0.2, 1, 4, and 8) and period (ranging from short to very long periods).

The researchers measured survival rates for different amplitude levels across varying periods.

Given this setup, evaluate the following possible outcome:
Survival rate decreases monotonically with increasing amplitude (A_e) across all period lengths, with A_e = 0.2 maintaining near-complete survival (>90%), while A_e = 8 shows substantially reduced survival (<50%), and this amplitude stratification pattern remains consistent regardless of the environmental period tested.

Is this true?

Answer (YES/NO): NO